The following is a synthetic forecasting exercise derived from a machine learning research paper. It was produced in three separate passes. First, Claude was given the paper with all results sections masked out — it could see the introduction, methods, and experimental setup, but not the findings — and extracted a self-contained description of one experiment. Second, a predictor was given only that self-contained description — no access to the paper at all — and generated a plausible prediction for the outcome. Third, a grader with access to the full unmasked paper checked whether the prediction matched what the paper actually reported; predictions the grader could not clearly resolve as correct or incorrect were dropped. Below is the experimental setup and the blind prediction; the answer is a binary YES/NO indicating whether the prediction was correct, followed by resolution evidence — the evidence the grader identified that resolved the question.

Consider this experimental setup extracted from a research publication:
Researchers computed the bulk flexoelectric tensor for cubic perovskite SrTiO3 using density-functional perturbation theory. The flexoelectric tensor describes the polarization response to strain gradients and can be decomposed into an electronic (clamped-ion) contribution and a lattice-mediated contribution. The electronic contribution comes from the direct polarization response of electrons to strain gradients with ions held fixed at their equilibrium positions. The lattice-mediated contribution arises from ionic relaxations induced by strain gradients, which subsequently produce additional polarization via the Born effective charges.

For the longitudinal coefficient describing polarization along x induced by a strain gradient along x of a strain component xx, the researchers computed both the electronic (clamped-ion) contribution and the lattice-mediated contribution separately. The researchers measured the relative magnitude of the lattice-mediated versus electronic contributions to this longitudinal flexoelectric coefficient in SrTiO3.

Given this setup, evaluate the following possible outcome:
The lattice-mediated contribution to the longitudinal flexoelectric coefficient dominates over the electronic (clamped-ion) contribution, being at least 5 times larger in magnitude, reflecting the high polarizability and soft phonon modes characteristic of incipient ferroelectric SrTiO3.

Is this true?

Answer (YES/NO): YES